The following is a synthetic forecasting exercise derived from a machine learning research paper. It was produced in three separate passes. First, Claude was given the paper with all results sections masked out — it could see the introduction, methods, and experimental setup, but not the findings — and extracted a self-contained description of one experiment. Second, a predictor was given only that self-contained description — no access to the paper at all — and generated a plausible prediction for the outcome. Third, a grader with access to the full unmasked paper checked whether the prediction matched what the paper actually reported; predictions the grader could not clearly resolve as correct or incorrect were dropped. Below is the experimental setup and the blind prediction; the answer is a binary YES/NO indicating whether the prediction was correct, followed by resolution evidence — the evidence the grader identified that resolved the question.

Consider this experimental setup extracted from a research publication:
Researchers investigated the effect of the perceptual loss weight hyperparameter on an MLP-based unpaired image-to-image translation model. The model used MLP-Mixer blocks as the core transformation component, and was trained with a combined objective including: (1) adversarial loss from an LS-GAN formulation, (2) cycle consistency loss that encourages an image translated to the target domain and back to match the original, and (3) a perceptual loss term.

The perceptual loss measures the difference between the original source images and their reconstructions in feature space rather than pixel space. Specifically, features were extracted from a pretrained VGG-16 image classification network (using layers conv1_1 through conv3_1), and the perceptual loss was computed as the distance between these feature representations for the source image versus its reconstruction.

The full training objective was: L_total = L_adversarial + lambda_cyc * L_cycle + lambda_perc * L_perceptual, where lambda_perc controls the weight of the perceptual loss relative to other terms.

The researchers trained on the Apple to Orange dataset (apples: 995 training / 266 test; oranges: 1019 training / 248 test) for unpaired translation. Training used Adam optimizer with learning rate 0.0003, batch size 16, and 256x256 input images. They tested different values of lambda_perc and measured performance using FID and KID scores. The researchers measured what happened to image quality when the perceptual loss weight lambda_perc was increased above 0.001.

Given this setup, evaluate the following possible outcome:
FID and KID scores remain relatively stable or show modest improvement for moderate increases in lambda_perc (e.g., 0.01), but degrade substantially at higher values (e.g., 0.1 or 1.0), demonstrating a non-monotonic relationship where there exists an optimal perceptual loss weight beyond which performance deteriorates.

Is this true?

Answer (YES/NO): NO